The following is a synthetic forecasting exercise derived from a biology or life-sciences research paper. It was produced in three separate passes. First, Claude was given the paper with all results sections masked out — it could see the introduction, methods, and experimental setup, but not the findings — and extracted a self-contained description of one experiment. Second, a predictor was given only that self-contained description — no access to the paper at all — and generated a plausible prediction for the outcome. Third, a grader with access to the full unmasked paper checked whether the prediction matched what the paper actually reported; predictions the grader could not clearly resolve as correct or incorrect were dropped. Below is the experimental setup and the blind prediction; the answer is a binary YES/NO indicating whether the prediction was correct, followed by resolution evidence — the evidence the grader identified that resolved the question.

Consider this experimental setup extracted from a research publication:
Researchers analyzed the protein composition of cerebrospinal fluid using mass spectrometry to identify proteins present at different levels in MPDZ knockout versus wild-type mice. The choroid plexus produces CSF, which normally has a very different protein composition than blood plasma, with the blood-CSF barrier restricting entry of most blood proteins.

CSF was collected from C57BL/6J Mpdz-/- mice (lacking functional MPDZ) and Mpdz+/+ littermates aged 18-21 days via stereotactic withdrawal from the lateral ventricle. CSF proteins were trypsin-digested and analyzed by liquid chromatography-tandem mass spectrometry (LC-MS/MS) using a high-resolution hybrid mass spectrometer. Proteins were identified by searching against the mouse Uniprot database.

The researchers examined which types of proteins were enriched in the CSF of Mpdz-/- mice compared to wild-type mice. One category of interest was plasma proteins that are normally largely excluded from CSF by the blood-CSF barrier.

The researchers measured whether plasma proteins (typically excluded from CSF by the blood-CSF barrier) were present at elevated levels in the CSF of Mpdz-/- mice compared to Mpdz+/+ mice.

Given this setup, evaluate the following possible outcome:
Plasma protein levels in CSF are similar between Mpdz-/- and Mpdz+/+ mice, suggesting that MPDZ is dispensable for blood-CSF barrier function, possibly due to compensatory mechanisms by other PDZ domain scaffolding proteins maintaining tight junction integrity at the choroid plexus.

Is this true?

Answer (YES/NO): NO